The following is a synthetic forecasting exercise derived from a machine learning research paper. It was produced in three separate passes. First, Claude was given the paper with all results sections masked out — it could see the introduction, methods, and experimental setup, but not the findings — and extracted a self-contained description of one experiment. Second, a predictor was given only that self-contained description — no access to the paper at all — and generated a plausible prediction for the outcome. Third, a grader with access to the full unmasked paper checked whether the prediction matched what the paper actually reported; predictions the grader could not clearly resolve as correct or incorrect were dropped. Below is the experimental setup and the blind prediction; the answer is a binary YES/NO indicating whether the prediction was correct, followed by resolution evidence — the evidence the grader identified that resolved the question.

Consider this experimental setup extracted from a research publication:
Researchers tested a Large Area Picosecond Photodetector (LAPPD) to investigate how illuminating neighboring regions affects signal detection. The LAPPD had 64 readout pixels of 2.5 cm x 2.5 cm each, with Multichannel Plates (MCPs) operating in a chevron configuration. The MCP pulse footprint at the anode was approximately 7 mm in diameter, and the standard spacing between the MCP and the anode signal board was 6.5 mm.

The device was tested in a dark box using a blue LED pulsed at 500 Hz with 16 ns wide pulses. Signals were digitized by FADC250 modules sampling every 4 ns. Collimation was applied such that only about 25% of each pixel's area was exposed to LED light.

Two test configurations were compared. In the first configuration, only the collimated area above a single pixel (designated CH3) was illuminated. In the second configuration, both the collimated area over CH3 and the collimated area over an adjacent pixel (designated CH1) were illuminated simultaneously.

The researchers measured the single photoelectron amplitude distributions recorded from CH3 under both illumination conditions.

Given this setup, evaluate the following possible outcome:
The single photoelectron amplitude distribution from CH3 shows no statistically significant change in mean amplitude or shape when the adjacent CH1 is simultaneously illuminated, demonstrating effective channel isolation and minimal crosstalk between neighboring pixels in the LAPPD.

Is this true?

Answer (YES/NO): YES